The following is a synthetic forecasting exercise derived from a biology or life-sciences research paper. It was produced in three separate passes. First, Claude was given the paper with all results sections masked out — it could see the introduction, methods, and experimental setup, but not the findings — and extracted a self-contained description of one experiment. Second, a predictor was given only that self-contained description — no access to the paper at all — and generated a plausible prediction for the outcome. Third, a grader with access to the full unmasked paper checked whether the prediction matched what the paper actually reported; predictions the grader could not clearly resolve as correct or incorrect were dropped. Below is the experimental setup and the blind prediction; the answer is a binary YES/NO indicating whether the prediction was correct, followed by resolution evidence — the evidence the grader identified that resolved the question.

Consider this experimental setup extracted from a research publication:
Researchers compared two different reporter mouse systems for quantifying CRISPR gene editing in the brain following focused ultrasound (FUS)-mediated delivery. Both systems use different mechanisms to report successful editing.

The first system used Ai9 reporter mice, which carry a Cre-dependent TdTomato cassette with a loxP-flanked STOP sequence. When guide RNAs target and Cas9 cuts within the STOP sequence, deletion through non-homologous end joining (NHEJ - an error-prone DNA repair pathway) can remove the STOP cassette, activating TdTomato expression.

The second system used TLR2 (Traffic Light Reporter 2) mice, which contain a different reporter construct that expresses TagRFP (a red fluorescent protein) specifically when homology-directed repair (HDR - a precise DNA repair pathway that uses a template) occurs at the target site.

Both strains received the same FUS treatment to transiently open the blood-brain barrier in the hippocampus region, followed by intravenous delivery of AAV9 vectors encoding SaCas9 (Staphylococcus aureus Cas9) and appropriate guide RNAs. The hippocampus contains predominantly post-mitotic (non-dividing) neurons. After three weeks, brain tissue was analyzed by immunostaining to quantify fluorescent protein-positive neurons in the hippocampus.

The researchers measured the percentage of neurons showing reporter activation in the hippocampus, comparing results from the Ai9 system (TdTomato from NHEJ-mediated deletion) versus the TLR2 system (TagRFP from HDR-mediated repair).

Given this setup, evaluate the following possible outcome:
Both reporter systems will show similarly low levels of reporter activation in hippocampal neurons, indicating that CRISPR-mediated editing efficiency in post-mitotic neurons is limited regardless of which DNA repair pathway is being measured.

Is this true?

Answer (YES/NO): NO